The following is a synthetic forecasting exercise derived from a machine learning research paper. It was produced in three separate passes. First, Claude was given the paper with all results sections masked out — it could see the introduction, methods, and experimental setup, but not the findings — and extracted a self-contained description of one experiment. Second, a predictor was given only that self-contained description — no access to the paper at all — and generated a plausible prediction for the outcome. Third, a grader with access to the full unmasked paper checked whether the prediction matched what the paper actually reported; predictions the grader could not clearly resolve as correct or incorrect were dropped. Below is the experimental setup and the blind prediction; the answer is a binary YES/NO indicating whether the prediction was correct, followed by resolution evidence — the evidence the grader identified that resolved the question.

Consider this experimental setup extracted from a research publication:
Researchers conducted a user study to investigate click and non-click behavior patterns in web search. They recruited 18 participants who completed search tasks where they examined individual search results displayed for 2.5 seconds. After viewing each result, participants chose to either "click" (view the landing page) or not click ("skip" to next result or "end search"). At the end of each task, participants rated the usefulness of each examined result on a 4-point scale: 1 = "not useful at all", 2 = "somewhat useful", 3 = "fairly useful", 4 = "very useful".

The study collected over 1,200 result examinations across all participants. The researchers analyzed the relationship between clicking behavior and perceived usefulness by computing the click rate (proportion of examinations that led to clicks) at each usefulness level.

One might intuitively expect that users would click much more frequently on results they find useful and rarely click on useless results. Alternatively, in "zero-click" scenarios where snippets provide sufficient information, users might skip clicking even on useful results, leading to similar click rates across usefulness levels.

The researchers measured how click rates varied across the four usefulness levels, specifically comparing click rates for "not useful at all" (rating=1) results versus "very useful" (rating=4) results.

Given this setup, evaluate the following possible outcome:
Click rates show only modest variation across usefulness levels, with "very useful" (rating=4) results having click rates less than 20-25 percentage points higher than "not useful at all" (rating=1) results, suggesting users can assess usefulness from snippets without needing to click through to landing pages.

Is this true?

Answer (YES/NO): YES